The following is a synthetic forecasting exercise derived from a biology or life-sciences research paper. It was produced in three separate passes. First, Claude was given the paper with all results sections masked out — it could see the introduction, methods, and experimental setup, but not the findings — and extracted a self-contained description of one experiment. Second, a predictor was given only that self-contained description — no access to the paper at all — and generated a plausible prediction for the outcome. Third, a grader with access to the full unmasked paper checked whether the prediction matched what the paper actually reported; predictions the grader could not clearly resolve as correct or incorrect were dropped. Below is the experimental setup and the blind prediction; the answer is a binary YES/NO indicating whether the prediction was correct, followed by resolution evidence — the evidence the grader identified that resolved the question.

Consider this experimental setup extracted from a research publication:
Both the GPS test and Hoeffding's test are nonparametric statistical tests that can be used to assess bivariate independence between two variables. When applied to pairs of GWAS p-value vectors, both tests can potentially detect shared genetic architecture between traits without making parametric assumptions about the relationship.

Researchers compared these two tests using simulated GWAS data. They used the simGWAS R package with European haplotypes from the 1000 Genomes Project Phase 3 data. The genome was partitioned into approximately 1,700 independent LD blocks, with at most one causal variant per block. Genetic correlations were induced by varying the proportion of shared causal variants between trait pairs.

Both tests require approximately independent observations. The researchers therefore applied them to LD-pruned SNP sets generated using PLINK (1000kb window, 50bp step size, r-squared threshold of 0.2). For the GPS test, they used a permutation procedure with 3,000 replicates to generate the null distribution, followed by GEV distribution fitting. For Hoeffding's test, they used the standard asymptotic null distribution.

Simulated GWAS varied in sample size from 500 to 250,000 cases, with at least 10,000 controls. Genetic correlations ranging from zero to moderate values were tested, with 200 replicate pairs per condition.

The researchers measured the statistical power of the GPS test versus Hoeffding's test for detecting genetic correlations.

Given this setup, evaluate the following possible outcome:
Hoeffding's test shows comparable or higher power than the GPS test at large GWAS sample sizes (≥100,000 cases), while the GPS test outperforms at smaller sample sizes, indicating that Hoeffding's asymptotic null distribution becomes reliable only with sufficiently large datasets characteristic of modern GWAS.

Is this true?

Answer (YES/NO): NO